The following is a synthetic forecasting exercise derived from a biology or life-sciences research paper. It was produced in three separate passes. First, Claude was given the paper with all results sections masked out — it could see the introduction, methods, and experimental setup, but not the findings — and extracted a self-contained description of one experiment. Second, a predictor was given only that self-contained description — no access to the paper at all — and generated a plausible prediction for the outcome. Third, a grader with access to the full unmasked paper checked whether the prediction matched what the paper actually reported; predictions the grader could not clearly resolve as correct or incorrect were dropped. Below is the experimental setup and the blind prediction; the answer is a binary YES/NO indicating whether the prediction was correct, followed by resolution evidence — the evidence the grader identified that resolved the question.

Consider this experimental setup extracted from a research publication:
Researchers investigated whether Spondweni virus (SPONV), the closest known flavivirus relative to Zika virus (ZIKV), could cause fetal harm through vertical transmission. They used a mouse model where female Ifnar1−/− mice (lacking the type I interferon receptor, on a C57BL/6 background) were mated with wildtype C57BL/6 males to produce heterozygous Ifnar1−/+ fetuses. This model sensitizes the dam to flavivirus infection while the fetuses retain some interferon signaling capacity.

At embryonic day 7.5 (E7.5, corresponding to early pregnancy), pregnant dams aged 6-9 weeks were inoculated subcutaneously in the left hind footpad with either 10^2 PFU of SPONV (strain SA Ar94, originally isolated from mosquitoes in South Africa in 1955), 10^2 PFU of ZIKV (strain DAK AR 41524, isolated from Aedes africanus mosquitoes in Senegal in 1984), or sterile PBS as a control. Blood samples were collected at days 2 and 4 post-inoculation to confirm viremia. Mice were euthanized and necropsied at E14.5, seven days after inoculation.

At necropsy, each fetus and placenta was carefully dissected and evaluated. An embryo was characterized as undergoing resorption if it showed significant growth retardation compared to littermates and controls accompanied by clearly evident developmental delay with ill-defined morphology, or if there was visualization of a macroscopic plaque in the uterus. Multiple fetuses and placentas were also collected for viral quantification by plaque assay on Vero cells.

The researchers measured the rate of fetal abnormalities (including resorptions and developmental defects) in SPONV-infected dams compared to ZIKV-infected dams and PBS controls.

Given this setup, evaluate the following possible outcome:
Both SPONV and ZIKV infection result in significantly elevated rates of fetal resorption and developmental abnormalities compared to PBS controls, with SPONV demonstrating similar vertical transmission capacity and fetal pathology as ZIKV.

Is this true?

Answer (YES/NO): YES